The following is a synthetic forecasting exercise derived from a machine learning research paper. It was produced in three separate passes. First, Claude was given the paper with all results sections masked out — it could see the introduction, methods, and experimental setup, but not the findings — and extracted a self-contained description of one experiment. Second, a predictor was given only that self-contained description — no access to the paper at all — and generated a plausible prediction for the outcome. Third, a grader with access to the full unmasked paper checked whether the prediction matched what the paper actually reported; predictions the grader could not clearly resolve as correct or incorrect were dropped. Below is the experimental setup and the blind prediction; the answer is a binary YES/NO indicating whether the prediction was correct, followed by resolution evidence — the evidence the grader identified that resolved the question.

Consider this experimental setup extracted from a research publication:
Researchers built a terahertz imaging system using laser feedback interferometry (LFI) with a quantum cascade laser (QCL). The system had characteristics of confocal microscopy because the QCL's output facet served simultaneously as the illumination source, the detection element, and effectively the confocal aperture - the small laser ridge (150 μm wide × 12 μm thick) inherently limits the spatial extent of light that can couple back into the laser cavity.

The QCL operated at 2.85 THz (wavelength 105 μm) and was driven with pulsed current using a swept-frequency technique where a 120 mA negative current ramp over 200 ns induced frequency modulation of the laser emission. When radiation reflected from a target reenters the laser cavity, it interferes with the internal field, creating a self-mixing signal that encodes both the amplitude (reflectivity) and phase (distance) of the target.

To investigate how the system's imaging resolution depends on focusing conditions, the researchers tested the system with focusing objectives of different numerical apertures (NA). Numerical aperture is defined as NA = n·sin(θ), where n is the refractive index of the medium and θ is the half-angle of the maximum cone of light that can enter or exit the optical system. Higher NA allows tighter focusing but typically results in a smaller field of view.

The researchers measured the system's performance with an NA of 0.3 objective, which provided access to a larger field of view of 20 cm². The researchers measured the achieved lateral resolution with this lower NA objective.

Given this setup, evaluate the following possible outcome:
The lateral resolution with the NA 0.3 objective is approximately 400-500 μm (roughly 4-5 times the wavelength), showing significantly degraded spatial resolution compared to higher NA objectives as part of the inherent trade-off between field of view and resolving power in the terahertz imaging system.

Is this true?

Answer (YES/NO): NO